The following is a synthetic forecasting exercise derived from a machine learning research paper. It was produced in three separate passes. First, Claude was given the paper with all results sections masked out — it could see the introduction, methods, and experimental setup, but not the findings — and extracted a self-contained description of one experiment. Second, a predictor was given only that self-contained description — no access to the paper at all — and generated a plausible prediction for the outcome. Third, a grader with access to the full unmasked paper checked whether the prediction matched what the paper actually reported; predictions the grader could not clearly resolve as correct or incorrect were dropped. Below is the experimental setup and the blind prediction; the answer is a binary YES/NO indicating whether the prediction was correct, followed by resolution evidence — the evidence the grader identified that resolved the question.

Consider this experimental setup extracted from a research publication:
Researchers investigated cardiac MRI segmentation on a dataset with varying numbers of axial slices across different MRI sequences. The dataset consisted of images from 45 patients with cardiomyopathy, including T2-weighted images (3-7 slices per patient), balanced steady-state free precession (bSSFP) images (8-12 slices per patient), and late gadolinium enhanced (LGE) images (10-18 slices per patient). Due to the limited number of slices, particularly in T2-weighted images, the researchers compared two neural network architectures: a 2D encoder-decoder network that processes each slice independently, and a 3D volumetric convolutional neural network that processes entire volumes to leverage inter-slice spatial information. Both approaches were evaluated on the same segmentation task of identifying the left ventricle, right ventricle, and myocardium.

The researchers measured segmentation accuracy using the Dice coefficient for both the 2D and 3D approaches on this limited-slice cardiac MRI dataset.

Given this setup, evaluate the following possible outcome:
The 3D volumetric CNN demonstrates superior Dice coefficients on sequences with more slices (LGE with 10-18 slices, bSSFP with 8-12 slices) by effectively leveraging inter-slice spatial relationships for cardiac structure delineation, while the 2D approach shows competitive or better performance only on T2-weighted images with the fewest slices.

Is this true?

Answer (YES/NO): NO